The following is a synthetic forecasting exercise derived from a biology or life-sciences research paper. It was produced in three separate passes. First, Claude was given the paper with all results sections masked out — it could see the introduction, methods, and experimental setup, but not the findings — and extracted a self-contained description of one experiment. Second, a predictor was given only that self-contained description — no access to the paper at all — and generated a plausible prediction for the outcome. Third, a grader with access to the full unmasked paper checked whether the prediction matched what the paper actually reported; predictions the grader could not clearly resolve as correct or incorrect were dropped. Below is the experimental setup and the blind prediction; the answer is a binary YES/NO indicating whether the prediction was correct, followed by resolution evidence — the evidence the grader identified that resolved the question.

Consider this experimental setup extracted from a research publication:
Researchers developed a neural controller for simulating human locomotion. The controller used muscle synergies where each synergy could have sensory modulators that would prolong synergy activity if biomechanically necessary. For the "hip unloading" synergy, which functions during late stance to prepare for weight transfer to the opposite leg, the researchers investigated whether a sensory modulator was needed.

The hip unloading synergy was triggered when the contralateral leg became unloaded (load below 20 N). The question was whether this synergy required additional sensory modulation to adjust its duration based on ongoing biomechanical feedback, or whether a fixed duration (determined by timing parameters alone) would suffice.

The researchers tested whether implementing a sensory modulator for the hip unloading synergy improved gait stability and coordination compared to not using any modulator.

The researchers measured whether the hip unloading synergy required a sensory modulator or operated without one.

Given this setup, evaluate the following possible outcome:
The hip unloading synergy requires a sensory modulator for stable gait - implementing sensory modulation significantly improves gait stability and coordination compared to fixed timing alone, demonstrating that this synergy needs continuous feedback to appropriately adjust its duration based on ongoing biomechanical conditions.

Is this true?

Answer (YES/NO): NO